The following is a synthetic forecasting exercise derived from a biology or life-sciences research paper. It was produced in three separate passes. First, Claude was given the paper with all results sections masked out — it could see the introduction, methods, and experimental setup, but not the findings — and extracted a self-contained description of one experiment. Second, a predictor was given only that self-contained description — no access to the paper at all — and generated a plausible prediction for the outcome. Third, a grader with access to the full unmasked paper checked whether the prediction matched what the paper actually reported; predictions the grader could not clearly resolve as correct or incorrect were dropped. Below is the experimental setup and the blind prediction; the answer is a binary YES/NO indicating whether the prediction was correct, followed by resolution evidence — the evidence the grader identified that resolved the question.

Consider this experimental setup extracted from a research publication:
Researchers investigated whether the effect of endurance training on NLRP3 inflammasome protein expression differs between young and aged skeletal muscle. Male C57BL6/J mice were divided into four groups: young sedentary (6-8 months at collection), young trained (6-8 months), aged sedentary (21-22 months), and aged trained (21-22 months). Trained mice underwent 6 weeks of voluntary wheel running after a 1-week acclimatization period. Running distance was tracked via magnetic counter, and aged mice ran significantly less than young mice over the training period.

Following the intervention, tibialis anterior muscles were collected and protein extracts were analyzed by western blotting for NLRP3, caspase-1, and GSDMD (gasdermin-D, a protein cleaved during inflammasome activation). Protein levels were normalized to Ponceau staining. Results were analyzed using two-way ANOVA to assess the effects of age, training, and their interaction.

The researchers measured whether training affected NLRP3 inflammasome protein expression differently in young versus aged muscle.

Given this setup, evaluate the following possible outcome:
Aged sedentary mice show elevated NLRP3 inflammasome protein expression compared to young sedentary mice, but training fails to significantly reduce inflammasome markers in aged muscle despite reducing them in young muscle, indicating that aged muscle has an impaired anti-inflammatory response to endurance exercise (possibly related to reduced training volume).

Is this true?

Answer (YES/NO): NO